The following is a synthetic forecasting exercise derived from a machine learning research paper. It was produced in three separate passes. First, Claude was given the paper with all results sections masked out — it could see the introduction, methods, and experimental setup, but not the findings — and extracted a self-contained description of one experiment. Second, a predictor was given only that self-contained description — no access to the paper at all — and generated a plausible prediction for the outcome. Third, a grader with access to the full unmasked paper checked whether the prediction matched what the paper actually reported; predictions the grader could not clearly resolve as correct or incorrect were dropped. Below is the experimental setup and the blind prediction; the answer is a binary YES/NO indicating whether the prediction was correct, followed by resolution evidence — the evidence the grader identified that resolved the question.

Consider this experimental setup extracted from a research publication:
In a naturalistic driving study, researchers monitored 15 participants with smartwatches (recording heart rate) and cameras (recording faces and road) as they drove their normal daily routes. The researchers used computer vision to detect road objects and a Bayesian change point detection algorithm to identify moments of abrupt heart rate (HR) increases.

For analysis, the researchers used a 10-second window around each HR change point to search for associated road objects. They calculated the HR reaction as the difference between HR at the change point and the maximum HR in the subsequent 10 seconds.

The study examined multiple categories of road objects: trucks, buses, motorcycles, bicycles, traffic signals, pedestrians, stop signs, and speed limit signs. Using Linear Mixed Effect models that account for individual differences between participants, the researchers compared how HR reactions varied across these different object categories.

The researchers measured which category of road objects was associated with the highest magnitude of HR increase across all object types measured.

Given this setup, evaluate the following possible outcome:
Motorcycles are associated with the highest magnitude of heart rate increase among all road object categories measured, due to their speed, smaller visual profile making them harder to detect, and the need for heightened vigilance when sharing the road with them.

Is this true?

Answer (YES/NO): NO